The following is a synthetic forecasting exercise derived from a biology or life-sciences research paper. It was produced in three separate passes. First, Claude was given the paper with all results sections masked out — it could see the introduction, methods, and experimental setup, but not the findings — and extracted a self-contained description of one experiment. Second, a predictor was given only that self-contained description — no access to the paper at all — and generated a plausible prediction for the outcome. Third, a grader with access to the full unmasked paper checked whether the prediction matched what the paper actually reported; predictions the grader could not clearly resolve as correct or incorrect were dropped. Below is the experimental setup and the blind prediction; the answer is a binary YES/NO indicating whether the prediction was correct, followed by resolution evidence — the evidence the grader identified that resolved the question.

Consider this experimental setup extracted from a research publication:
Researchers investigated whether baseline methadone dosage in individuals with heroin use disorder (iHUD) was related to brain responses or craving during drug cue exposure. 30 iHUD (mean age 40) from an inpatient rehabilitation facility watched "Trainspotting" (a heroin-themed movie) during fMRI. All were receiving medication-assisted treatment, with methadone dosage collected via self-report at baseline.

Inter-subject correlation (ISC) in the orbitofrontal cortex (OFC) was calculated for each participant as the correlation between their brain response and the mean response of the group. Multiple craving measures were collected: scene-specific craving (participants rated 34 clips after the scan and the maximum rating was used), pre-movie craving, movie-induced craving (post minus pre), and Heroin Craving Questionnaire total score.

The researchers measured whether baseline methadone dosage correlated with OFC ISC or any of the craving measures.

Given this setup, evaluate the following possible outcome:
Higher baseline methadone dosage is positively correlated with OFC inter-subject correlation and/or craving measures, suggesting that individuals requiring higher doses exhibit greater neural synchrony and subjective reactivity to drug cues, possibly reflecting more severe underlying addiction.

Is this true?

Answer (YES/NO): NO